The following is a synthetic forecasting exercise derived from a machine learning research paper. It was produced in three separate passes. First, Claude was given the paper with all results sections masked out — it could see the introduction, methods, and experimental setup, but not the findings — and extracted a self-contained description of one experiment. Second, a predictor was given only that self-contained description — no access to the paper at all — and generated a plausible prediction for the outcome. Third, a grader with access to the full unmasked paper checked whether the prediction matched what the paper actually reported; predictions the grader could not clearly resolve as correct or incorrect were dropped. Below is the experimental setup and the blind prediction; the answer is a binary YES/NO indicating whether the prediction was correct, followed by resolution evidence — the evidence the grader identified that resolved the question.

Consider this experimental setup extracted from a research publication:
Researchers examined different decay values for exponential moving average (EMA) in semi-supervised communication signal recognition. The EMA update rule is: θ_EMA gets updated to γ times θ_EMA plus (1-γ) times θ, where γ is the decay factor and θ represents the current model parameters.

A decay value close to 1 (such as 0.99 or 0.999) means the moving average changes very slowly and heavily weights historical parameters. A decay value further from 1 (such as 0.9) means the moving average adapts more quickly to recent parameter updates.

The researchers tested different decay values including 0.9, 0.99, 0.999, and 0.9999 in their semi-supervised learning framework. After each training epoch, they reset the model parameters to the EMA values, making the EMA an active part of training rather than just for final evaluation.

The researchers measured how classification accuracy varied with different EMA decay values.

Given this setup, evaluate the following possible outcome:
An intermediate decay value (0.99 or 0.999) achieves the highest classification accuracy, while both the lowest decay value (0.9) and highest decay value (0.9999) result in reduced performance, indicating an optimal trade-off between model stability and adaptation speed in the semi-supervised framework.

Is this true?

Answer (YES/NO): NO